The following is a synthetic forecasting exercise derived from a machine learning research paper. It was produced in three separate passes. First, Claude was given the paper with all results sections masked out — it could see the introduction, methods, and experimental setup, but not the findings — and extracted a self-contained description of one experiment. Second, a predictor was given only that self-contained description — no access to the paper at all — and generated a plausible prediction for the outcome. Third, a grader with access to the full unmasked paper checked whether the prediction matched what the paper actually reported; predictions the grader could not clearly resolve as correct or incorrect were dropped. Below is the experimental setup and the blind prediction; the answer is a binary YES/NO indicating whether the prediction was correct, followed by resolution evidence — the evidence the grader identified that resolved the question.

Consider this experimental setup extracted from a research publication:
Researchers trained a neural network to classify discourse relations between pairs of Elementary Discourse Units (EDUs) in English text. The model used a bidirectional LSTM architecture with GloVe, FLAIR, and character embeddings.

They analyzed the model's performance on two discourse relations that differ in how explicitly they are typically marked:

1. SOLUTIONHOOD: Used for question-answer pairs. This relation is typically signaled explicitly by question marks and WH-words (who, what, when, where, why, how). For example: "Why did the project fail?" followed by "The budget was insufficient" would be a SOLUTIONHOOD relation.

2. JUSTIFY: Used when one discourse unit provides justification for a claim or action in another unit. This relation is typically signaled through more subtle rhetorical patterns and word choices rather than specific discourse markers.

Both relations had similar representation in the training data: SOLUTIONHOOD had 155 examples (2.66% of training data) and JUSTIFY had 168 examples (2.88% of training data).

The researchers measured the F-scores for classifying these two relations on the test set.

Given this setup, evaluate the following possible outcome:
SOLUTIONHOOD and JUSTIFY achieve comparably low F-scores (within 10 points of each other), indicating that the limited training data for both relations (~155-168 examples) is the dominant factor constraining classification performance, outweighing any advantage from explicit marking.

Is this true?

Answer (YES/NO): NO